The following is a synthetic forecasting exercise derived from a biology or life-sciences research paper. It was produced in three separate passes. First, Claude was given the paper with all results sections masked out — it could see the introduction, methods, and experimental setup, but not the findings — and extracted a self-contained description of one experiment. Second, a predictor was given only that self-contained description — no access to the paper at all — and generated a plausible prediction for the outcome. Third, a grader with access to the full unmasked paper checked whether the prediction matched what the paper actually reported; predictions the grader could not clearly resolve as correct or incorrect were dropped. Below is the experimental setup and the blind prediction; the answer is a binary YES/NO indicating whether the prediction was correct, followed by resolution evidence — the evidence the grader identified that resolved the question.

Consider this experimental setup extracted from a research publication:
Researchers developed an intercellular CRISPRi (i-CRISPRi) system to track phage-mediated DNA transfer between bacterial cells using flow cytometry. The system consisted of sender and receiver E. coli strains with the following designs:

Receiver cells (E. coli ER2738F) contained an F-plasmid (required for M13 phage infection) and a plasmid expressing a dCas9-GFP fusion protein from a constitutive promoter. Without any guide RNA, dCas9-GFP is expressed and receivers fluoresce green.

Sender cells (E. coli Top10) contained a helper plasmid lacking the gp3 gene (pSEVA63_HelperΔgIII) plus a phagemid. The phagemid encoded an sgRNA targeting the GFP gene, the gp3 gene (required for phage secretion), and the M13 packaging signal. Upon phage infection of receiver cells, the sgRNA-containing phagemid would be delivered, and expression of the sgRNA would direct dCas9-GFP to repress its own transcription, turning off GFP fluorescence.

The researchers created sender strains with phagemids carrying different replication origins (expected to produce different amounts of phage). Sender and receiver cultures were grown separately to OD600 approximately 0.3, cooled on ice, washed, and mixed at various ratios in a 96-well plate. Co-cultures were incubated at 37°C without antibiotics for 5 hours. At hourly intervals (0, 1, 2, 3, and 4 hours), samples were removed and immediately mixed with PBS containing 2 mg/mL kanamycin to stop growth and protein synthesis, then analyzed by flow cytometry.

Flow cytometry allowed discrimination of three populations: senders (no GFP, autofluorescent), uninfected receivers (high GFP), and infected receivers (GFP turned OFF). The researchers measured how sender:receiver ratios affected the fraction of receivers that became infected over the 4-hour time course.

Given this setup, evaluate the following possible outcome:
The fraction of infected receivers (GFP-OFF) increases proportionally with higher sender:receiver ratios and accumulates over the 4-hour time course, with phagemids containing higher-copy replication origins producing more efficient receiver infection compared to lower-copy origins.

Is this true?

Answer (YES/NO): NO